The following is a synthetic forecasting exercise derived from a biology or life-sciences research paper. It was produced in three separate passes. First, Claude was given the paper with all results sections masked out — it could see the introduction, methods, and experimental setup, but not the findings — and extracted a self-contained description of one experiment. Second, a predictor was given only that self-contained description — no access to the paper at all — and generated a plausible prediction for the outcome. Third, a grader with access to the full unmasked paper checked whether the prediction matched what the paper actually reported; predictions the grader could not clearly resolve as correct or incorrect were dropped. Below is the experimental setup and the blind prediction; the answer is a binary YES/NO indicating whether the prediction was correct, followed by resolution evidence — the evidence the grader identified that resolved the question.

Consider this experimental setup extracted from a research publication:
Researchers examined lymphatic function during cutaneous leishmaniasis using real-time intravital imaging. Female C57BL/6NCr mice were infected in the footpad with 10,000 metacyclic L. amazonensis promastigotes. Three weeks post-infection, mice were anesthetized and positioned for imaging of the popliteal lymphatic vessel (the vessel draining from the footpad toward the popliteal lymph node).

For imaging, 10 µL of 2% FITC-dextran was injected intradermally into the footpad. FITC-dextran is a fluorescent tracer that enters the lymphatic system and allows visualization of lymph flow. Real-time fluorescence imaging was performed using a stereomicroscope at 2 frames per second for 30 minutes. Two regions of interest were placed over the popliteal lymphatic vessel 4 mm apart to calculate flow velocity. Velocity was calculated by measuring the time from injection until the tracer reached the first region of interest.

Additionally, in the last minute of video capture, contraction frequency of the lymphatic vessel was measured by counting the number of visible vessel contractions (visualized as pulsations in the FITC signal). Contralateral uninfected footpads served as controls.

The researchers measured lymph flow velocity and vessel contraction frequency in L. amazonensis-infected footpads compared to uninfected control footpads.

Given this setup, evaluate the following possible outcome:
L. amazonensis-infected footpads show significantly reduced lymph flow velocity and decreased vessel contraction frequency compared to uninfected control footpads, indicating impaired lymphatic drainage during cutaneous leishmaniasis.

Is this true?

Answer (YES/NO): NO